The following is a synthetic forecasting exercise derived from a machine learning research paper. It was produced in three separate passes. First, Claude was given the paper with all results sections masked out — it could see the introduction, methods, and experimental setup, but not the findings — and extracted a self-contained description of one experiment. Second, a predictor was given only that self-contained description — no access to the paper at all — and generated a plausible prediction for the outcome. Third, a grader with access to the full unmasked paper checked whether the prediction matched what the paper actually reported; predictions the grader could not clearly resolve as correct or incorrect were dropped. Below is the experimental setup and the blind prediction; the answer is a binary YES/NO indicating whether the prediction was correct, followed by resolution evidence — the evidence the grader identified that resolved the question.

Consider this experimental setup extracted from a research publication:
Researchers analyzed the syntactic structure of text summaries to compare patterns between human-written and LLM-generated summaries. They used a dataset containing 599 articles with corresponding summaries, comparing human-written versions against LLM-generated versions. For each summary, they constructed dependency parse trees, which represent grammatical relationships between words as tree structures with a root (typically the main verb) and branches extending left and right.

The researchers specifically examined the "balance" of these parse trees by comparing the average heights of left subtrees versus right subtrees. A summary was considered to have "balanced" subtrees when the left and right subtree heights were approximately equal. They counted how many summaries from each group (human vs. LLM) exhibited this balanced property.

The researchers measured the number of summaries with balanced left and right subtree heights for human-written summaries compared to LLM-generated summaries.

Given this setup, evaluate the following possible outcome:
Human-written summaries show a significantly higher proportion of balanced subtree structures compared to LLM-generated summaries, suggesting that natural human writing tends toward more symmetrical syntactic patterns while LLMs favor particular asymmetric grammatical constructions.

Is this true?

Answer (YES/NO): YES